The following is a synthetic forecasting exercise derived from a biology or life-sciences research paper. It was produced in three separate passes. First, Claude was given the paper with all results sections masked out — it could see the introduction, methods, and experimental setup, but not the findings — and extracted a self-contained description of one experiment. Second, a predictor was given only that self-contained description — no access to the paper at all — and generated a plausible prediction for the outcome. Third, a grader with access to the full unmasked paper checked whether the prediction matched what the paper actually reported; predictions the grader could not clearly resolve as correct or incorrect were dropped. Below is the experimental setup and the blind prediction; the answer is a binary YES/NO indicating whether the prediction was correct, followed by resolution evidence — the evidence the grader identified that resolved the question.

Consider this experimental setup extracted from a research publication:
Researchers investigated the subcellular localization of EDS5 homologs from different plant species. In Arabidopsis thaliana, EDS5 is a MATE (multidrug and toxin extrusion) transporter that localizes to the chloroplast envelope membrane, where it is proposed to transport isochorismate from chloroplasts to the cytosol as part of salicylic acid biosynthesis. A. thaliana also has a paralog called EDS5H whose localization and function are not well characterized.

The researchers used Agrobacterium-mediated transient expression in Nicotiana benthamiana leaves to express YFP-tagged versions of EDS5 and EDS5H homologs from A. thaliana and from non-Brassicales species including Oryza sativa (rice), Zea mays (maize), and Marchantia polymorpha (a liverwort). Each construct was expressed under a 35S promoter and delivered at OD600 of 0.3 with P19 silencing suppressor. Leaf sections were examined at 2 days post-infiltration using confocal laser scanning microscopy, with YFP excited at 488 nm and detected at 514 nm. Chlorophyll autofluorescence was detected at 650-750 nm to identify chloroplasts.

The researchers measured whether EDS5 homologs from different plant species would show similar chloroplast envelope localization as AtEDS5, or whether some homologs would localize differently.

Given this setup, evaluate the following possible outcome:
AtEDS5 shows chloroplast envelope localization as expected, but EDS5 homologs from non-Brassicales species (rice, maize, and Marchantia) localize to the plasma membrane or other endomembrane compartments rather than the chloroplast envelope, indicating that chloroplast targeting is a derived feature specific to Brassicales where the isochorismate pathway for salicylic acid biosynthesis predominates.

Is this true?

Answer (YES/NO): NO